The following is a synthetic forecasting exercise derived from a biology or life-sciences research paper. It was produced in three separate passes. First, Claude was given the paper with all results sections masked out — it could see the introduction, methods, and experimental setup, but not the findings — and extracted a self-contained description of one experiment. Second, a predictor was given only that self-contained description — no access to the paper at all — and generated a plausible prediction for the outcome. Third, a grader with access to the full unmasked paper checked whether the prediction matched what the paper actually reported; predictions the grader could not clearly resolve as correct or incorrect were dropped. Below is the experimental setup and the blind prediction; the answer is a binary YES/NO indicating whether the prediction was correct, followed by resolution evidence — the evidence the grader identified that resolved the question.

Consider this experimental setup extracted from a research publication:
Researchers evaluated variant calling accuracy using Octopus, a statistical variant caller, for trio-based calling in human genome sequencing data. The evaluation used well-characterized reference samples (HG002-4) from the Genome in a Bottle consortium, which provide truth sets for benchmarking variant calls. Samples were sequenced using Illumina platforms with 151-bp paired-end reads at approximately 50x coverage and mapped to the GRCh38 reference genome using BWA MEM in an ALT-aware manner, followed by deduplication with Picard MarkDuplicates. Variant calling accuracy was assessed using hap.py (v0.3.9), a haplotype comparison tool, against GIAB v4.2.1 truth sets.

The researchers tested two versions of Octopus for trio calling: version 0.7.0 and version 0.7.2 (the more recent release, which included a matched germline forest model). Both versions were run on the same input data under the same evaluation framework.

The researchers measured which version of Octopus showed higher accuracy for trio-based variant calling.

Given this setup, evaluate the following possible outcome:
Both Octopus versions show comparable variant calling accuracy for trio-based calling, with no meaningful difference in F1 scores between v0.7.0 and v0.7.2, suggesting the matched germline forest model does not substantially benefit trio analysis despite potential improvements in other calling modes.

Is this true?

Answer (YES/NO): NO